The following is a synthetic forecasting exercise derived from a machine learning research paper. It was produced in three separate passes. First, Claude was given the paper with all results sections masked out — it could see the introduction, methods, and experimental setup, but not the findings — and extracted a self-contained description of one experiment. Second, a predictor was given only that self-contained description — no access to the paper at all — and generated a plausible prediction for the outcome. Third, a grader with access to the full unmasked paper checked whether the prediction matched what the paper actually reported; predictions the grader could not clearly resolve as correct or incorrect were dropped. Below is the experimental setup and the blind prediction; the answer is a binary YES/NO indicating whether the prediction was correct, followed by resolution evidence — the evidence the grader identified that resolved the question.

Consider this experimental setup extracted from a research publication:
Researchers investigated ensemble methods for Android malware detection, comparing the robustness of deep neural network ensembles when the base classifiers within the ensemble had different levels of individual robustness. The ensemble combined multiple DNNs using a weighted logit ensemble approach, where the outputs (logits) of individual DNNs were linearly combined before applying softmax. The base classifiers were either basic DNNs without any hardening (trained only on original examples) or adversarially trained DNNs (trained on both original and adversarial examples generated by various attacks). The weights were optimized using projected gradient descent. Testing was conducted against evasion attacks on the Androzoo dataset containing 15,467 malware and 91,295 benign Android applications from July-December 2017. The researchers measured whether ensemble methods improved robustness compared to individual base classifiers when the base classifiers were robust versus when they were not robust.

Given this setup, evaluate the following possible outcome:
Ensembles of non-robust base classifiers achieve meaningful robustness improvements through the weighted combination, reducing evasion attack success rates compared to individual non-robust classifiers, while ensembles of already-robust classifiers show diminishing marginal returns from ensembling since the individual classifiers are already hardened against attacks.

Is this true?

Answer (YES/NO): NO